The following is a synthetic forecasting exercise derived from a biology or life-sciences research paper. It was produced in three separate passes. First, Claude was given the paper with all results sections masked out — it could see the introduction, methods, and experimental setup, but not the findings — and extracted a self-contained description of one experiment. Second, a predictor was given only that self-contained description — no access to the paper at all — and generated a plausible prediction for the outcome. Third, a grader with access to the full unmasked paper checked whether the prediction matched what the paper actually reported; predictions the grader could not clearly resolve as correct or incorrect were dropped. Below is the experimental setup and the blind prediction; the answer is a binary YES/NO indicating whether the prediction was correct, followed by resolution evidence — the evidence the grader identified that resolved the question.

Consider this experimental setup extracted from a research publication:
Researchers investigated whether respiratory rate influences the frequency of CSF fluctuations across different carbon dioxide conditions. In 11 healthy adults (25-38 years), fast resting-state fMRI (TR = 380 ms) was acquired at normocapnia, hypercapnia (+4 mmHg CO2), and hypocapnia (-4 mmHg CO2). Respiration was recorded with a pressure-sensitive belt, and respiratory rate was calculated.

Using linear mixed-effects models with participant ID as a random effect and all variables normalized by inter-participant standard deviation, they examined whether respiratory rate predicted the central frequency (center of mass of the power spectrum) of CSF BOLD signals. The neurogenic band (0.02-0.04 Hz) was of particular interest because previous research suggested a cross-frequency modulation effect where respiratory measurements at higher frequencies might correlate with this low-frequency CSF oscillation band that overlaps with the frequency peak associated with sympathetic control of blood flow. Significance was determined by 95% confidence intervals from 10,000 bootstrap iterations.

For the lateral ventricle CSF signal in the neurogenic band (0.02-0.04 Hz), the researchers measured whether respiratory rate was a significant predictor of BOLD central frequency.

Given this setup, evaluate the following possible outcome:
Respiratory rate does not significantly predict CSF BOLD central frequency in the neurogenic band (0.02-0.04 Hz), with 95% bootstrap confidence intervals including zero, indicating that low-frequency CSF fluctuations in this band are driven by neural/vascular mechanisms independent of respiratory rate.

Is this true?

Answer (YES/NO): YES